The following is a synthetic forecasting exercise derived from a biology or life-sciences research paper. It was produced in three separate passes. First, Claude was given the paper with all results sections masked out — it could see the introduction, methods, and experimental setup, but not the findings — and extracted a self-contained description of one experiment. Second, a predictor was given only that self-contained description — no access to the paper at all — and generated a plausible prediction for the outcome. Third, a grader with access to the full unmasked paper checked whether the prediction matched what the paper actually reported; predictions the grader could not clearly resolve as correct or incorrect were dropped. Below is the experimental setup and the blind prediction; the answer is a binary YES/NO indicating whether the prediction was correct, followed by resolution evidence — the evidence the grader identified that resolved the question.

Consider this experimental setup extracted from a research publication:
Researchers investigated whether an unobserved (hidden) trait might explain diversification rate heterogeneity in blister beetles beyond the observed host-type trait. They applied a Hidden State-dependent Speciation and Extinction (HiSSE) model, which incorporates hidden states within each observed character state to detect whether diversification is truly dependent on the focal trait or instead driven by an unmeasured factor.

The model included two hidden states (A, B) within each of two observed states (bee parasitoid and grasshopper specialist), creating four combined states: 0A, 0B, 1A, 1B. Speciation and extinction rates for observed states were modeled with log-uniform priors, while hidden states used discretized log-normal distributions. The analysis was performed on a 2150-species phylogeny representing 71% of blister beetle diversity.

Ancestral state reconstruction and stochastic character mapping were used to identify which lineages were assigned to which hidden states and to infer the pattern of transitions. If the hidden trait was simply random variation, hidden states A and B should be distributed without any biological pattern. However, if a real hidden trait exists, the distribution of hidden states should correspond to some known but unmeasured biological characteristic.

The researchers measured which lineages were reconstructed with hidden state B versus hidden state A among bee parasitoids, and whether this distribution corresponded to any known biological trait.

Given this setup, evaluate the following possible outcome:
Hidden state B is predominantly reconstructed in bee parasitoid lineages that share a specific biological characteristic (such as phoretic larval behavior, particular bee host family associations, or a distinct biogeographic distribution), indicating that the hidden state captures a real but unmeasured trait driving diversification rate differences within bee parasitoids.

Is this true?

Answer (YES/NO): YES